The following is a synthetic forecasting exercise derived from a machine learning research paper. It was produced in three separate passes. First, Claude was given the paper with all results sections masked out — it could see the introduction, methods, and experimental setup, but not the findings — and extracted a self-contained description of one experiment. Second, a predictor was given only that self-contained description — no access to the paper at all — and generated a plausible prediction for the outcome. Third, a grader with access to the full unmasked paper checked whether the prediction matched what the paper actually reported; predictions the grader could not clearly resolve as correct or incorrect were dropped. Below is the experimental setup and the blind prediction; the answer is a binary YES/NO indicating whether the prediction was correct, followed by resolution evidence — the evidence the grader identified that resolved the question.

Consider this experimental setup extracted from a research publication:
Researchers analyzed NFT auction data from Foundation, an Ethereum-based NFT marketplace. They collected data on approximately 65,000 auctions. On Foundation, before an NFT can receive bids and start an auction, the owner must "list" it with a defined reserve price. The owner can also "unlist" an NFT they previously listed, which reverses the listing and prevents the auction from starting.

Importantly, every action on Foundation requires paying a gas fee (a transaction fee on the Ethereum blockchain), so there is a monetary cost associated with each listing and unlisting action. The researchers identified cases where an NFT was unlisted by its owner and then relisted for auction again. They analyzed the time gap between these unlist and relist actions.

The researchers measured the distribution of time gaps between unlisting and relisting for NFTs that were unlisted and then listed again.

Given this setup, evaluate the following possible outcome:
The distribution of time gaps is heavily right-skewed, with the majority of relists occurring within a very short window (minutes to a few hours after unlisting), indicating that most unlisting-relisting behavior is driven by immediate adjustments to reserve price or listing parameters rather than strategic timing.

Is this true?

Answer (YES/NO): NO